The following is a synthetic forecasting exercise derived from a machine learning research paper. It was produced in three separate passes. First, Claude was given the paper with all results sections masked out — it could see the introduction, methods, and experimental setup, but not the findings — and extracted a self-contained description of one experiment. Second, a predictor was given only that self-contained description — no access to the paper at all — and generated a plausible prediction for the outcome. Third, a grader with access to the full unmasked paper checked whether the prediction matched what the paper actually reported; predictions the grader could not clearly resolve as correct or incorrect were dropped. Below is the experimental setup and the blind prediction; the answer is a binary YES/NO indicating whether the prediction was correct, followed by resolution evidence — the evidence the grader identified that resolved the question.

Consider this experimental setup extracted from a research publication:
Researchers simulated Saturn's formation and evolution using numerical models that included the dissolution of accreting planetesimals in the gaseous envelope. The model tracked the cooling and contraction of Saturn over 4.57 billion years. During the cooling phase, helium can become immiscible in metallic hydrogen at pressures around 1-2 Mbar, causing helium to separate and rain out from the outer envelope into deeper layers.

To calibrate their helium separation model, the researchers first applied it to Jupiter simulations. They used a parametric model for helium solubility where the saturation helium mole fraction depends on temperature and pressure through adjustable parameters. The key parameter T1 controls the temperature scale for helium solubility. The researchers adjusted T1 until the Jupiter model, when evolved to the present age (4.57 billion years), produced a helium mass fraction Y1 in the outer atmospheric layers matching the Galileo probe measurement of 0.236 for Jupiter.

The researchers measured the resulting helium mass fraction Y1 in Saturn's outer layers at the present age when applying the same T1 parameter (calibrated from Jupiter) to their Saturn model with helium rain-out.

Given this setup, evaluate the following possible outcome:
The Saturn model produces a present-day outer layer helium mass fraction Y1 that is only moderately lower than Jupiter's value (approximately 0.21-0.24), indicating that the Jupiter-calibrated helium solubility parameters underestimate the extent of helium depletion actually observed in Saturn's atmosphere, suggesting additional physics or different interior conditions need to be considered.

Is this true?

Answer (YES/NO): NO